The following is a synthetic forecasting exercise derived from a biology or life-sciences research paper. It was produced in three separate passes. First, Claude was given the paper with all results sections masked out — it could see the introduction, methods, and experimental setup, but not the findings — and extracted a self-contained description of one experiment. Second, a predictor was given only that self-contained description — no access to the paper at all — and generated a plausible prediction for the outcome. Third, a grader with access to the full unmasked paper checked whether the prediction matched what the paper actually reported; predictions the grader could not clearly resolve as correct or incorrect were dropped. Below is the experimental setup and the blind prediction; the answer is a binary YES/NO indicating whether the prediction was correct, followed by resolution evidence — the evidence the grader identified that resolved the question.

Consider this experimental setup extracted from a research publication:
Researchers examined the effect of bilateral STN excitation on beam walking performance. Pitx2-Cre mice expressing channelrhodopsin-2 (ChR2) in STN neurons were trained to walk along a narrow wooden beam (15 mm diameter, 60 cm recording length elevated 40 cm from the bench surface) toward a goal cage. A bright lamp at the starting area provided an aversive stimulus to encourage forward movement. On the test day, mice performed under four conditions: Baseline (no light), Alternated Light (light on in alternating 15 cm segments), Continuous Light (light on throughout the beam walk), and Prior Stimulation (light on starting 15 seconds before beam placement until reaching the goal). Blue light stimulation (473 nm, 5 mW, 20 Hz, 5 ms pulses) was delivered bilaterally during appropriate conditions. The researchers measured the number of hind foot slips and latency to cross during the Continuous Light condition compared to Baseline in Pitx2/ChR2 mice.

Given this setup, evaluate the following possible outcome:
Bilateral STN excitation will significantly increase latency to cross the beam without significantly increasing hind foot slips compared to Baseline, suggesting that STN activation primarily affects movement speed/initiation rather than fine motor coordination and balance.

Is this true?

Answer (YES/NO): NO